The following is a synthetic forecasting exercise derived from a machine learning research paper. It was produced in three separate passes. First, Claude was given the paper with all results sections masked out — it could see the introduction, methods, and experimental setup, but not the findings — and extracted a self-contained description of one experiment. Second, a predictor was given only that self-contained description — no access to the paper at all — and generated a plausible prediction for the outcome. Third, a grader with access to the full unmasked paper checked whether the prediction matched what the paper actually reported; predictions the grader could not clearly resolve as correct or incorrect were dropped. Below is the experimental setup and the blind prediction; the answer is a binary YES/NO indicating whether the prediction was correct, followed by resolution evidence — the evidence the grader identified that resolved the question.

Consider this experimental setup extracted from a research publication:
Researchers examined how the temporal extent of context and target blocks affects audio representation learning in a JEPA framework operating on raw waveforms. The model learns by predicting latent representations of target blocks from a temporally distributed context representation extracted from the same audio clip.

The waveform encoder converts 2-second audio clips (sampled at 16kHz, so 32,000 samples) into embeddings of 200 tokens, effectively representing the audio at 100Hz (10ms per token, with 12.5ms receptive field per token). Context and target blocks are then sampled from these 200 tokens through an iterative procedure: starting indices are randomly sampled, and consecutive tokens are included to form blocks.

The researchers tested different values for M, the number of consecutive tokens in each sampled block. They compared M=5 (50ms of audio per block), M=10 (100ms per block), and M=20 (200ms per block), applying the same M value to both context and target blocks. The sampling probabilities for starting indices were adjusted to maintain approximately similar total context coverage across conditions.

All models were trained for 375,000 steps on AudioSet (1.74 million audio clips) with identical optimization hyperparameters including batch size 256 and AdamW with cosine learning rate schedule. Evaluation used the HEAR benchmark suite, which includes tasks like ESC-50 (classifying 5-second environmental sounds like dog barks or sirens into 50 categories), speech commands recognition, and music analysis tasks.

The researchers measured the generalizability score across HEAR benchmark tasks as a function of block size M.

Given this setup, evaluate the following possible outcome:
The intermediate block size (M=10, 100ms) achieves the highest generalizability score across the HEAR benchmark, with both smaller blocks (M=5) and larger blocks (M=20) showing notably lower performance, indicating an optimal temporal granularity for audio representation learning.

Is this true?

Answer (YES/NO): NO